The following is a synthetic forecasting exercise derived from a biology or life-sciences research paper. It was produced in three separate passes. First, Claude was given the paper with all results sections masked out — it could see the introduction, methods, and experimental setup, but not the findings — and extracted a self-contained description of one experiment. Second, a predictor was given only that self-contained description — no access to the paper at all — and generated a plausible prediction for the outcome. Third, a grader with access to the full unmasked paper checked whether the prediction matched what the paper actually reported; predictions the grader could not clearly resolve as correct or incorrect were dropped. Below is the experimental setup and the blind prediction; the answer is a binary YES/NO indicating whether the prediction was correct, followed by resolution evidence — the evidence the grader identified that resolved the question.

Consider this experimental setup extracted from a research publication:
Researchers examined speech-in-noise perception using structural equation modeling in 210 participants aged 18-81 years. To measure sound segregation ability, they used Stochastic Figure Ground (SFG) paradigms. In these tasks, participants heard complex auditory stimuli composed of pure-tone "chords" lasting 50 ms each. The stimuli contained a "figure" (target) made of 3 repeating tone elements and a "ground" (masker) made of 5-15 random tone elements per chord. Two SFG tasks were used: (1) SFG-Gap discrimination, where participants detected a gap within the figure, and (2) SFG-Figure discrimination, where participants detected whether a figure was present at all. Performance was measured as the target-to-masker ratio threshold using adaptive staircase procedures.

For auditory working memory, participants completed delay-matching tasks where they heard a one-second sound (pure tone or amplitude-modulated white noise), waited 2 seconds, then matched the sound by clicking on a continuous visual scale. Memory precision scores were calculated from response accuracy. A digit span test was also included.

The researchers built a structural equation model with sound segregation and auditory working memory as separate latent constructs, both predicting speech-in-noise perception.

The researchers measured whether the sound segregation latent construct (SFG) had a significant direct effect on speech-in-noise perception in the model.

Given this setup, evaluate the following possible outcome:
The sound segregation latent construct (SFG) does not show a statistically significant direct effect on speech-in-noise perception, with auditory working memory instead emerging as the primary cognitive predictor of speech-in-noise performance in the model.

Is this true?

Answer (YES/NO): YES